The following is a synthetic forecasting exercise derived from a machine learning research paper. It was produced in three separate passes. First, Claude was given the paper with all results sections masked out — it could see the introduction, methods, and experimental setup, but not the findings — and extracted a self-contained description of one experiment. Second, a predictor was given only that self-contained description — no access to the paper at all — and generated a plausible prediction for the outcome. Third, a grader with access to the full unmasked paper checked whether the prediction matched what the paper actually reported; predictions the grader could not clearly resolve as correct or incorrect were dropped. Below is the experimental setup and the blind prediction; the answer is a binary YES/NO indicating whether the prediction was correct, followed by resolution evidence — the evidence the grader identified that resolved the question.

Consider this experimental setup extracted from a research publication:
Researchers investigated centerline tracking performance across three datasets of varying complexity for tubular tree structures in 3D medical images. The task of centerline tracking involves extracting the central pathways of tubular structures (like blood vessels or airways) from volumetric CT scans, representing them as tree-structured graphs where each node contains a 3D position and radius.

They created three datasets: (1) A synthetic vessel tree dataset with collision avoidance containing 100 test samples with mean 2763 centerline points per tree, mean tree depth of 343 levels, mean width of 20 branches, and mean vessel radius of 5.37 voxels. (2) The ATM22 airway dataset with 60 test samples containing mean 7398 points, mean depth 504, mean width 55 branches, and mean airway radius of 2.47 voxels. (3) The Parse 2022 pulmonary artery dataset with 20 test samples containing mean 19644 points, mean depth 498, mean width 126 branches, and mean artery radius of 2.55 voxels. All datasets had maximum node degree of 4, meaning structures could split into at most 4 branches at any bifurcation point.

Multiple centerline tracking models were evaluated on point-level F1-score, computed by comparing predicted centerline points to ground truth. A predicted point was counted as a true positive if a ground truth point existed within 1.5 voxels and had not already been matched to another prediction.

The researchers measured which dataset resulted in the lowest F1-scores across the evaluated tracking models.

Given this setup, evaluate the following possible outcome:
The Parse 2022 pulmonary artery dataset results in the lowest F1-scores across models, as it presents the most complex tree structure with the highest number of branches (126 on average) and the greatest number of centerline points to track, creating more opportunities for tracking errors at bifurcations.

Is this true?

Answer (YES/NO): NO